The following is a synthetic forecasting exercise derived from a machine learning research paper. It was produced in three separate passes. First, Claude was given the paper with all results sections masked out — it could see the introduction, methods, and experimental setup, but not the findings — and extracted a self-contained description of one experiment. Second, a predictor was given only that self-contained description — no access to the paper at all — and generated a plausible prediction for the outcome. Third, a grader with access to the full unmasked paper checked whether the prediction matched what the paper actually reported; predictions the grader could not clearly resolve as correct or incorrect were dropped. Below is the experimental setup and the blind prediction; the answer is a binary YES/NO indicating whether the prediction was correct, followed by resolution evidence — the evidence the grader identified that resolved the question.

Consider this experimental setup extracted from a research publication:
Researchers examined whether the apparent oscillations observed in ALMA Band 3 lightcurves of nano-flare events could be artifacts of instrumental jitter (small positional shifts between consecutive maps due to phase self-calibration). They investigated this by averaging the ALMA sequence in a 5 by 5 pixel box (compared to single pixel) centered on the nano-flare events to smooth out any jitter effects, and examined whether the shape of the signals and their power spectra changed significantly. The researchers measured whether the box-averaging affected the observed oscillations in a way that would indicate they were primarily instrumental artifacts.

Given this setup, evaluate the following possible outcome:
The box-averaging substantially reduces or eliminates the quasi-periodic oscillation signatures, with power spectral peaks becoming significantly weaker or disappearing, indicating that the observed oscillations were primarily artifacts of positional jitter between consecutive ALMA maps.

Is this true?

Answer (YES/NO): NO